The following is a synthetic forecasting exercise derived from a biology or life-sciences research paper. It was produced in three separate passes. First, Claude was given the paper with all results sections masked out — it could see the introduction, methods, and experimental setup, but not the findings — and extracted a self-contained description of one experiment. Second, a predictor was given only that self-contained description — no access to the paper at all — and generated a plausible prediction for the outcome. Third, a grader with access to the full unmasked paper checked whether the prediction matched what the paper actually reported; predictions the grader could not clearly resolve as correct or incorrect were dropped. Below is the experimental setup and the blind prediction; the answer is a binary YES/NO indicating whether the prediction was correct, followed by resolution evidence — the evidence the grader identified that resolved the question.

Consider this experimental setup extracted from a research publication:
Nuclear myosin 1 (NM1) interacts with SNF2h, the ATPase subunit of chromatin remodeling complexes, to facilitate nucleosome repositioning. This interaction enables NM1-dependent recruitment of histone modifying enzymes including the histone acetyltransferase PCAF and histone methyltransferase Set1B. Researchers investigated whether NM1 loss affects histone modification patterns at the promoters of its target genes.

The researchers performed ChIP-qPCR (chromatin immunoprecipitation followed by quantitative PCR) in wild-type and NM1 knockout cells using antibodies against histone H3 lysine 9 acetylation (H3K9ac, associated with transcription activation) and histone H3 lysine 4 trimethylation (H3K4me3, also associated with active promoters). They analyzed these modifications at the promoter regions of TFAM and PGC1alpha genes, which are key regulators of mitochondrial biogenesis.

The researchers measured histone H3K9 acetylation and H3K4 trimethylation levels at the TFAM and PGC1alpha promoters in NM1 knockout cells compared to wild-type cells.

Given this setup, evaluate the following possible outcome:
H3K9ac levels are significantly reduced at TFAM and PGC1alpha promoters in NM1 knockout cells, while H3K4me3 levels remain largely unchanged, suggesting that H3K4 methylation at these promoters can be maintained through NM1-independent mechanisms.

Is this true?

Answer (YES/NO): NO